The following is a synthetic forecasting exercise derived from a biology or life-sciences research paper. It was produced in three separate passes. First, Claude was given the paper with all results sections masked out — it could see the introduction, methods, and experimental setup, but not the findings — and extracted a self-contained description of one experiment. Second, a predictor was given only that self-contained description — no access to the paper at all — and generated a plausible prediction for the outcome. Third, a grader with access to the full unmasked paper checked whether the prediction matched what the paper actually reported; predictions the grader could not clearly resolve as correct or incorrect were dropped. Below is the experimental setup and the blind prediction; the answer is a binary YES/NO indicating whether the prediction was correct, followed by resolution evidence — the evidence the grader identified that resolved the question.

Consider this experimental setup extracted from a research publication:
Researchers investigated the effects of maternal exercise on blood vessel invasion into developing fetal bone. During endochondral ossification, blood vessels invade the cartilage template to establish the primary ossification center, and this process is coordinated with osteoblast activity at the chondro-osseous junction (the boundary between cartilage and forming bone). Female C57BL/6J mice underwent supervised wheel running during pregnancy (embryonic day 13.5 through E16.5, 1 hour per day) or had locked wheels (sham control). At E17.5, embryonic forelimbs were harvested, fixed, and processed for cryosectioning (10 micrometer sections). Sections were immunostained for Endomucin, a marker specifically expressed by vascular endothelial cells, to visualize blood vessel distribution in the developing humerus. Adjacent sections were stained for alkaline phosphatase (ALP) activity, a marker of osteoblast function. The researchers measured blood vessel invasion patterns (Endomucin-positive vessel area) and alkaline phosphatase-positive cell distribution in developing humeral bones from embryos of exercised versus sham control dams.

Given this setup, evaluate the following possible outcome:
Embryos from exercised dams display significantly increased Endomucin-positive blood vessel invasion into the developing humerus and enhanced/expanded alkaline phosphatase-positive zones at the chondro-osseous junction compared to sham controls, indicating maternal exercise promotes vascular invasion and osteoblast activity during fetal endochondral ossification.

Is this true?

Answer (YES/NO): NO